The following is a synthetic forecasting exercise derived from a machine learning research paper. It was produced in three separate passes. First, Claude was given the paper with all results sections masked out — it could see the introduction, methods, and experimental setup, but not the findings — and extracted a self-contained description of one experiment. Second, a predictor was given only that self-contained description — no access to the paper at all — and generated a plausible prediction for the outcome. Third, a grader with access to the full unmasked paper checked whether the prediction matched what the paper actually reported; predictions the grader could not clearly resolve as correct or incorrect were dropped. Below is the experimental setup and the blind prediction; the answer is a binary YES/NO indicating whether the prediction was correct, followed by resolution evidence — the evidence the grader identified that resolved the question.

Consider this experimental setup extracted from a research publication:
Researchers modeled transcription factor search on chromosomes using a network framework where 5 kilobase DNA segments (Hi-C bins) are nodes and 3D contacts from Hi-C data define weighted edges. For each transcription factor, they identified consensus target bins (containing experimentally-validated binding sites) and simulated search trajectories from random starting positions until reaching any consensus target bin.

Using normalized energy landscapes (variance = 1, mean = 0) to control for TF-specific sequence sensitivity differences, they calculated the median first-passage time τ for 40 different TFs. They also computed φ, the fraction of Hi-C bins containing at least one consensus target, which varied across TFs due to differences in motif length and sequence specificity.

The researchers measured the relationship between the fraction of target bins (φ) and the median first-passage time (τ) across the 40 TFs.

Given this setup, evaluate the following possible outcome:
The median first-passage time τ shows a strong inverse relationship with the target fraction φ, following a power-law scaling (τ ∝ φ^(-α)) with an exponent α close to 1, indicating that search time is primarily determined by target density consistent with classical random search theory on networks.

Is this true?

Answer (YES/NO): YES